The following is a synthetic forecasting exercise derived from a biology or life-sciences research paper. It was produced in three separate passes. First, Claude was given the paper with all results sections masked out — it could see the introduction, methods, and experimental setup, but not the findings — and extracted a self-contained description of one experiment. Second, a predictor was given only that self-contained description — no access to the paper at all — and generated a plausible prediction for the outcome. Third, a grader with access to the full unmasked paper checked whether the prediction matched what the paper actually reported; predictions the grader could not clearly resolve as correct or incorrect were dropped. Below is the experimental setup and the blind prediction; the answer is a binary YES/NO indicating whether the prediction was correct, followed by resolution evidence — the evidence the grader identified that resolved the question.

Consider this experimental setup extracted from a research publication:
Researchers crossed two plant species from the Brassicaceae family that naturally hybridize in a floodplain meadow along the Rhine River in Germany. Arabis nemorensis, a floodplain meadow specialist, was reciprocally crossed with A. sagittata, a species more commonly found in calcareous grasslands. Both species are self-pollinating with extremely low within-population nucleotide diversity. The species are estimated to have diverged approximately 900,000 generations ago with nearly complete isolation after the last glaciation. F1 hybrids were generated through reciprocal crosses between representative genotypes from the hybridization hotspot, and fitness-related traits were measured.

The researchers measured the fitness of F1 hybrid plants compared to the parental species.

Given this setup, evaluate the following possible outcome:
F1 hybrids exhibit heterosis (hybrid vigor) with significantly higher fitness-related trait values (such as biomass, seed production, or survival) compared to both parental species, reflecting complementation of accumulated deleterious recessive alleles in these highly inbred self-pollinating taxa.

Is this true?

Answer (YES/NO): NO